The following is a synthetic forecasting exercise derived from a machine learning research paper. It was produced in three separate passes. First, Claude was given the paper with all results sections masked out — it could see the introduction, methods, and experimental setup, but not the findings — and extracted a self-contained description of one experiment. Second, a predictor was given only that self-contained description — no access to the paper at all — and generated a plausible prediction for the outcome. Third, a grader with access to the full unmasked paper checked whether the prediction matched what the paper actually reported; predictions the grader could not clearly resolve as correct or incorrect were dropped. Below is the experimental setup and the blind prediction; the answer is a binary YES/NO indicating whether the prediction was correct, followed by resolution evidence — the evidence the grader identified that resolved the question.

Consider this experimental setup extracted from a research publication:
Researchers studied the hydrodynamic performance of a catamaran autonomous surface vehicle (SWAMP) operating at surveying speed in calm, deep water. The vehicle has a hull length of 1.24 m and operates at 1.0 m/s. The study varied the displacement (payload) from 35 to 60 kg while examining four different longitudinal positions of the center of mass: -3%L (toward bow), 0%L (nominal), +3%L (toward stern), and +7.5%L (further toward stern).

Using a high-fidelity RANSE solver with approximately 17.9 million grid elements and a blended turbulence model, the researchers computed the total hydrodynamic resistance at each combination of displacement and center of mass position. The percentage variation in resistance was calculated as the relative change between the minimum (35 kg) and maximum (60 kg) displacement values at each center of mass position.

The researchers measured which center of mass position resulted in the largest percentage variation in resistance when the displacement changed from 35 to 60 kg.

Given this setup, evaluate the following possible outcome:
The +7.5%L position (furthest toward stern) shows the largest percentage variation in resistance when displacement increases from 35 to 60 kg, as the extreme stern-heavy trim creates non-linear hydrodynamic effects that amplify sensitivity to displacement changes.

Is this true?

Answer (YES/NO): NO